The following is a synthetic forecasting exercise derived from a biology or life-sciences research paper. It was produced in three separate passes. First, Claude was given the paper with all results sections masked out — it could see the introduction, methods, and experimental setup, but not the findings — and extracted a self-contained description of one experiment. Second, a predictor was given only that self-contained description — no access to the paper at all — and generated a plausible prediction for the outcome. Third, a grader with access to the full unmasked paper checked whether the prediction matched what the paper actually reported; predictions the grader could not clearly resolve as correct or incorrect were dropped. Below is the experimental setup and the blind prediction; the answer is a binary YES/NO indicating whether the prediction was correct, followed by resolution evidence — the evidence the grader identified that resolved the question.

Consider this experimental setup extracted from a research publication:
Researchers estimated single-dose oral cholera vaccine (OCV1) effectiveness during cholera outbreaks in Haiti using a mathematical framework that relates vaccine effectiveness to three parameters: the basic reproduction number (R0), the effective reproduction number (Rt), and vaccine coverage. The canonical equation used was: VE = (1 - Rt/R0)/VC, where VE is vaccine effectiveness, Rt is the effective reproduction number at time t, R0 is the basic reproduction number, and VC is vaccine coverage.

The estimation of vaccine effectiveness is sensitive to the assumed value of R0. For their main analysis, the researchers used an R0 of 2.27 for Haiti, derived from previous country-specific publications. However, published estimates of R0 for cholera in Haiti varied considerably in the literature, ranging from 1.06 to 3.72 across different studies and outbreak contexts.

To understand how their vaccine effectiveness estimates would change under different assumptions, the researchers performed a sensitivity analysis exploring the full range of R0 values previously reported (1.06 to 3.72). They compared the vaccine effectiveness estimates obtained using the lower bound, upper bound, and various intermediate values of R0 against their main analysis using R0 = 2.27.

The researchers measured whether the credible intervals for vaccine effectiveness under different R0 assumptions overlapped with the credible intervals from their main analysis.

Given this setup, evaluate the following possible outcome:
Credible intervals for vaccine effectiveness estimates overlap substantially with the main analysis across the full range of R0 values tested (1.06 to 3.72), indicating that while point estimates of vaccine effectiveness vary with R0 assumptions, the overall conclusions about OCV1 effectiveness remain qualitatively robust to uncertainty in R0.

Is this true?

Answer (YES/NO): YES